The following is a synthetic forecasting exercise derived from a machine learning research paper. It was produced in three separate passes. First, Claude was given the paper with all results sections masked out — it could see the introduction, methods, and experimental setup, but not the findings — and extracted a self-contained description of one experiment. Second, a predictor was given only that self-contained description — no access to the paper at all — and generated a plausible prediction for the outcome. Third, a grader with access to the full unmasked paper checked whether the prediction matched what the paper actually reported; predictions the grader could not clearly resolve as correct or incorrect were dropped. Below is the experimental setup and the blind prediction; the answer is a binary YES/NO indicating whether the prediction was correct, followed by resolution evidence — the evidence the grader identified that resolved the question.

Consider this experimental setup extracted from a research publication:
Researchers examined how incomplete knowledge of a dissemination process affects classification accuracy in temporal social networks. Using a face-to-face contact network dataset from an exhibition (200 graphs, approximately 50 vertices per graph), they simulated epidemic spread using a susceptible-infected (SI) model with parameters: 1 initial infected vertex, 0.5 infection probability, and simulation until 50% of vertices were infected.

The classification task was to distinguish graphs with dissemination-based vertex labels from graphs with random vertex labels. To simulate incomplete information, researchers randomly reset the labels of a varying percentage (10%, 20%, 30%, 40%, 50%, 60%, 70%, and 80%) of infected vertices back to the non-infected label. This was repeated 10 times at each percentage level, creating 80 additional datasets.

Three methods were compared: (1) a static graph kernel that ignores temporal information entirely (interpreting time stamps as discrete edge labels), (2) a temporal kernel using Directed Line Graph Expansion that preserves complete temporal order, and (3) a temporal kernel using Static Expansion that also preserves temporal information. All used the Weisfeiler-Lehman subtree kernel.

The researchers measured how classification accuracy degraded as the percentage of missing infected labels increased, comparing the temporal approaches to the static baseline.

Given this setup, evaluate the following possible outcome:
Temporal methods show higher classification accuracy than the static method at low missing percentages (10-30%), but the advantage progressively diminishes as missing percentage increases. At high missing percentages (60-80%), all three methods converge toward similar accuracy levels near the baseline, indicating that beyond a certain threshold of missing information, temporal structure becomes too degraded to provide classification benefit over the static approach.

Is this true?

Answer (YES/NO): NO